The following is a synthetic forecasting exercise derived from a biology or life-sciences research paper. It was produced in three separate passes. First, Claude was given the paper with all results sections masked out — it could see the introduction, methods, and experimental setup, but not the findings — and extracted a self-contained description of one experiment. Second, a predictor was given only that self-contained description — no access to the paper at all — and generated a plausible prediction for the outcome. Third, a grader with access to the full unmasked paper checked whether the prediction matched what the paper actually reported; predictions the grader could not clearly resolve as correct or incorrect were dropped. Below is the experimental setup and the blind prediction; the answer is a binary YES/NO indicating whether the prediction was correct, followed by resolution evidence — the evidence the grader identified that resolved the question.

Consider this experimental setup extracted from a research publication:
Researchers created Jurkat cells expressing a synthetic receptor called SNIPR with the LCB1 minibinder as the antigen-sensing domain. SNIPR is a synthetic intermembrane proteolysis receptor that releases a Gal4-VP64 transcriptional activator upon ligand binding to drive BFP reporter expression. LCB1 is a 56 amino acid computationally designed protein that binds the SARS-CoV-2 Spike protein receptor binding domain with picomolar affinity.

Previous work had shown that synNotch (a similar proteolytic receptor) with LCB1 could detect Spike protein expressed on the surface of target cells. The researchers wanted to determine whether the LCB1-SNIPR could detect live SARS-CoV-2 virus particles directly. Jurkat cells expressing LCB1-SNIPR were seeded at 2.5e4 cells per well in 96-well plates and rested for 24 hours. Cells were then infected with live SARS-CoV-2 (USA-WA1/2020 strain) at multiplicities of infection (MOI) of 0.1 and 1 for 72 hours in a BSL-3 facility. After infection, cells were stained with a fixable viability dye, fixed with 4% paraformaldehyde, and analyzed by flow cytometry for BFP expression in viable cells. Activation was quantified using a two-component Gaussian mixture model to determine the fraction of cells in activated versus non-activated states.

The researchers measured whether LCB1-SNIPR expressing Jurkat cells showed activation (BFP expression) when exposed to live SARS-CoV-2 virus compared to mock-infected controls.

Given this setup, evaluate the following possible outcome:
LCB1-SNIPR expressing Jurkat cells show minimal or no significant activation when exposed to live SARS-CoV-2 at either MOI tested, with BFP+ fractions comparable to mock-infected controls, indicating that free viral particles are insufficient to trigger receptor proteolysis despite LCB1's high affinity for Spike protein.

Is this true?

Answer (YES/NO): NO